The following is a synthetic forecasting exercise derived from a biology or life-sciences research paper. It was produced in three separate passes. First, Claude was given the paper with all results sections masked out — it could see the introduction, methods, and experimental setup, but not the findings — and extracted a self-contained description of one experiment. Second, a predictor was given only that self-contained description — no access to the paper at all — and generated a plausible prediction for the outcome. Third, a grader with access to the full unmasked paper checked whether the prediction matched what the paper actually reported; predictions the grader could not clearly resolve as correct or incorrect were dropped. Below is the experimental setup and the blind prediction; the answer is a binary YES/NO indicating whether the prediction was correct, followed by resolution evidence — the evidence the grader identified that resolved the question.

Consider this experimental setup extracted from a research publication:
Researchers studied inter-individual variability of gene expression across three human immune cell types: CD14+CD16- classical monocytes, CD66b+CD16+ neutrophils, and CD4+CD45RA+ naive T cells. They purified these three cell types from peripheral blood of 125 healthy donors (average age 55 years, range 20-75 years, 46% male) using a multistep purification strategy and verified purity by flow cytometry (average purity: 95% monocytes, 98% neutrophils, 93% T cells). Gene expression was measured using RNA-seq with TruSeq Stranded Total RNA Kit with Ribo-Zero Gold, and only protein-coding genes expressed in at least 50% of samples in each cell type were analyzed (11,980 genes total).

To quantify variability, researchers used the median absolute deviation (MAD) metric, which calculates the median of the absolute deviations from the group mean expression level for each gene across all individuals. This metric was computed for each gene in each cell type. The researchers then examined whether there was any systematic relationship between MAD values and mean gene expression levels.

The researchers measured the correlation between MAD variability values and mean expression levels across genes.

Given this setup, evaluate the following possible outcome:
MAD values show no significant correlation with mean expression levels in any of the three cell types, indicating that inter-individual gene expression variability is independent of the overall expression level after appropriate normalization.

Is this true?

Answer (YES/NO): NO